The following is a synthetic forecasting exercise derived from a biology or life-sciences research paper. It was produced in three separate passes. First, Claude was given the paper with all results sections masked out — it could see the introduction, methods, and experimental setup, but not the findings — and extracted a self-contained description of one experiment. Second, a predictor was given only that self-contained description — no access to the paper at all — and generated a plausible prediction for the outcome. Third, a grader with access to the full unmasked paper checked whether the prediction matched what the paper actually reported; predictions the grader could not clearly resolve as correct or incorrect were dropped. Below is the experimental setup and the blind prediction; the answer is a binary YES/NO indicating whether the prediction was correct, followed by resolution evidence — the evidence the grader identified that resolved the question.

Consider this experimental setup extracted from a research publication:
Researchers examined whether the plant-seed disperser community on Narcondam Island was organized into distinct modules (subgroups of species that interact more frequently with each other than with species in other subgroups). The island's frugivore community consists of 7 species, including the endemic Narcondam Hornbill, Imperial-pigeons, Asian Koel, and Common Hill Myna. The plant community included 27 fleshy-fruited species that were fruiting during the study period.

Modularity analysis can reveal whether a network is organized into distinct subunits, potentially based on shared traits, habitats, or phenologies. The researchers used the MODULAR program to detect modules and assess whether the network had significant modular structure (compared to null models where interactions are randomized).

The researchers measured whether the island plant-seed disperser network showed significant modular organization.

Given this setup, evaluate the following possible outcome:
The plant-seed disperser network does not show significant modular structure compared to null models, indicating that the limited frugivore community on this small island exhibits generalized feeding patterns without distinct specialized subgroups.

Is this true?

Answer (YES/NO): YES